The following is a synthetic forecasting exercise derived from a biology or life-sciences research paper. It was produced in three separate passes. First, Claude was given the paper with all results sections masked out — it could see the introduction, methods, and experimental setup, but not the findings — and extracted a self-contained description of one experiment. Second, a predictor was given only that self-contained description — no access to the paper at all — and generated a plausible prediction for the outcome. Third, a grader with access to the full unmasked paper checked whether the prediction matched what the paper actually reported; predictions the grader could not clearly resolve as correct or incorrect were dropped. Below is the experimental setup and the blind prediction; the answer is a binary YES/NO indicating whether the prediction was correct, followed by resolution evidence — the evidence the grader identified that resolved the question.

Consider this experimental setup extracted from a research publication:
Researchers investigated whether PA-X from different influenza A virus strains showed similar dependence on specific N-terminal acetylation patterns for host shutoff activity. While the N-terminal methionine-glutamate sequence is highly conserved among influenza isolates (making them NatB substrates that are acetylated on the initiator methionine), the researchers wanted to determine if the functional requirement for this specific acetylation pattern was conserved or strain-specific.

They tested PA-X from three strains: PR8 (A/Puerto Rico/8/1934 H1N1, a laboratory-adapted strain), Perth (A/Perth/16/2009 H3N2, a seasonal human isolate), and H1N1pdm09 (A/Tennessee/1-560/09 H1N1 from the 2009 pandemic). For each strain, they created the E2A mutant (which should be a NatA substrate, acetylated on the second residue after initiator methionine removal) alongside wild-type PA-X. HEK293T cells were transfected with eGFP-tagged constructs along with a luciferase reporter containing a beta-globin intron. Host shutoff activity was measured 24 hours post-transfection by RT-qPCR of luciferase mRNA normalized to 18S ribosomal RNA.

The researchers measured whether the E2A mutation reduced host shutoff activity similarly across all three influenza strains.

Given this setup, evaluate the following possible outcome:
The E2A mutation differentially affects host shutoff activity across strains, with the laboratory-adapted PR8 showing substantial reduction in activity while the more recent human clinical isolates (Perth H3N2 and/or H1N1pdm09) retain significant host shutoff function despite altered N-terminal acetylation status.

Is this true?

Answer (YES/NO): NO